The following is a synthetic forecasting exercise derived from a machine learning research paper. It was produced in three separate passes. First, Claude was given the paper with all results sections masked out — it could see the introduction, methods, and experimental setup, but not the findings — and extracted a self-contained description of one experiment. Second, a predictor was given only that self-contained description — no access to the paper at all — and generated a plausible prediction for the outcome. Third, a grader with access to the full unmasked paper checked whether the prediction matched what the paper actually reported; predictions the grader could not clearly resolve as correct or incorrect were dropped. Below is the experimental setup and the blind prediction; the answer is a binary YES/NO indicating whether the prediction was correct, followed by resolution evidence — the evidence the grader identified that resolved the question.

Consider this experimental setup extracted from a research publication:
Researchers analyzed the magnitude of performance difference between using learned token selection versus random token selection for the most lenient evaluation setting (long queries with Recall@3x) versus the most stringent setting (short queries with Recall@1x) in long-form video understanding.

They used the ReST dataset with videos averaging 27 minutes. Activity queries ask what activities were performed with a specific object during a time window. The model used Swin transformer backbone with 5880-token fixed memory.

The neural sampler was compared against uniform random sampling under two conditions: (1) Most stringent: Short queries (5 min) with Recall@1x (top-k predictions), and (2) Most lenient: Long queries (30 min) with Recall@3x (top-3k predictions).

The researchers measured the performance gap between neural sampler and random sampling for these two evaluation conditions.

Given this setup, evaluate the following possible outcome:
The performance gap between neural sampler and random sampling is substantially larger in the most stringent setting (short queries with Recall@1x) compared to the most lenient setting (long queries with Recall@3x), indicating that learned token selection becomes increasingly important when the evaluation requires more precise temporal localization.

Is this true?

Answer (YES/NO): YES